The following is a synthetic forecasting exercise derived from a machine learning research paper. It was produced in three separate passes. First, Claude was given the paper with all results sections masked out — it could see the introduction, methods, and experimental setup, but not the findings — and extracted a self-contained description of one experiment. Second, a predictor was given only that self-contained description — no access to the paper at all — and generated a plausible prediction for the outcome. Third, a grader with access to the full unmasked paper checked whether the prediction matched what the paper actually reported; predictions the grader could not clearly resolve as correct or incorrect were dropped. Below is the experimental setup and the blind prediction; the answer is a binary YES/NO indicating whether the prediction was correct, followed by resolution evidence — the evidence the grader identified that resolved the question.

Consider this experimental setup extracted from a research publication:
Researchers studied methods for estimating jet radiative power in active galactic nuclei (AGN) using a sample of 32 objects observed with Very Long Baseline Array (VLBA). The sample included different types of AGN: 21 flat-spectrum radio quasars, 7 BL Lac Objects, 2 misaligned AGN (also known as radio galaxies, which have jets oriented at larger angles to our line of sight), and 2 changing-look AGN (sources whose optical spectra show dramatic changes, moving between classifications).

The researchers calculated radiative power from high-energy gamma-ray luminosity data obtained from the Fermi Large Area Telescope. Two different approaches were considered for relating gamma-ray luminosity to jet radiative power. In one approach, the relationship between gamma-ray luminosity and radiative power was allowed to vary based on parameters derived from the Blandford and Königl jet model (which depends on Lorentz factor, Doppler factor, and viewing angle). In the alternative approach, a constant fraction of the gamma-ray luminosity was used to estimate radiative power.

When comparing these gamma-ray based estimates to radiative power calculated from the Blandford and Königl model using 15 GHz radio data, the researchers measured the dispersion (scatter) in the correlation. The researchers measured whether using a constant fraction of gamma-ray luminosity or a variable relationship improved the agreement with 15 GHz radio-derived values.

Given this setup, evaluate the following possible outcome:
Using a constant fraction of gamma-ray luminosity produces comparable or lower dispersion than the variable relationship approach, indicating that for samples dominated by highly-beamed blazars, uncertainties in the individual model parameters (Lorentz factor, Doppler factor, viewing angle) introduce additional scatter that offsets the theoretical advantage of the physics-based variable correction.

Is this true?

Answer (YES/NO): YES